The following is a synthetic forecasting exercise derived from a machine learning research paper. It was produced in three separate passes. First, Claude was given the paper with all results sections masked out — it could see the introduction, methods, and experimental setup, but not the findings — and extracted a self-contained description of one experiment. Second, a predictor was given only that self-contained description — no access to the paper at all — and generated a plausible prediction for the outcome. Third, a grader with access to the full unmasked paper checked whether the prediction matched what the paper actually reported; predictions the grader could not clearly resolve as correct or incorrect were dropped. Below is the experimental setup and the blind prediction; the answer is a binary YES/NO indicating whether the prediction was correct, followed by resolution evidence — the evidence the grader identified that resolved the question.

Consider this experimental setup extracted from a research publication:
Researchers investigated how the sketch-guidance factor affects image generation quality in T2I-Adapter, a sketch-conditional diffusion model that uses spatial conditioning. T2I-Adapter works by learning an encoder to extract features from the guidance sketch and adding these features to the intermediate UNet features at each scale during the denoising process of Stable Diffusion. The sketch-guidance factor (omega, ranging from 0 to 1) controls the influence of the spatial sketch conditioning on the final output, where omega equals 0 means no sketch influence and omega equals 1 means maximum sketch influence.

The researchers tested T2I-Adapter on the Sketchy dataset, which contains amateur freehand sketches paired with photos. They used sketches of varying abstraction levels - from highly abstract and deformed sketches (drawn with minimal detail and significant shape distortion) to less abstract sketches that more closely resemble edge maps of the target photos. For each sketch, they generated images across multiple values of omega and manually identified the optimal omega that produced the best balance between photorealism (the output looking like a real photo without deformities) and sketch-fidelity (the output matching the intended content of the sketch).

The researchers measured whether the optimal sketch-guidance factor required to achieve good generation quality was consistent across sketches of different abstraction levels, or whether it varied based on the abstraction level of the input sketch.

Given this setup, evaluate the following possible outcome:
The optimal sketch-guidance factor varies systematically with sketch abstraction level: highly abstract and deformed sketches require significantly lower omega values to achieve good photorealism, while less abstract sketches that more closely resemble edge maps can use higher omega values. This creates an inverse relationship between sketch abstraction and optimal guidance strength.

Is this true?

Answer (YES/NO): YES